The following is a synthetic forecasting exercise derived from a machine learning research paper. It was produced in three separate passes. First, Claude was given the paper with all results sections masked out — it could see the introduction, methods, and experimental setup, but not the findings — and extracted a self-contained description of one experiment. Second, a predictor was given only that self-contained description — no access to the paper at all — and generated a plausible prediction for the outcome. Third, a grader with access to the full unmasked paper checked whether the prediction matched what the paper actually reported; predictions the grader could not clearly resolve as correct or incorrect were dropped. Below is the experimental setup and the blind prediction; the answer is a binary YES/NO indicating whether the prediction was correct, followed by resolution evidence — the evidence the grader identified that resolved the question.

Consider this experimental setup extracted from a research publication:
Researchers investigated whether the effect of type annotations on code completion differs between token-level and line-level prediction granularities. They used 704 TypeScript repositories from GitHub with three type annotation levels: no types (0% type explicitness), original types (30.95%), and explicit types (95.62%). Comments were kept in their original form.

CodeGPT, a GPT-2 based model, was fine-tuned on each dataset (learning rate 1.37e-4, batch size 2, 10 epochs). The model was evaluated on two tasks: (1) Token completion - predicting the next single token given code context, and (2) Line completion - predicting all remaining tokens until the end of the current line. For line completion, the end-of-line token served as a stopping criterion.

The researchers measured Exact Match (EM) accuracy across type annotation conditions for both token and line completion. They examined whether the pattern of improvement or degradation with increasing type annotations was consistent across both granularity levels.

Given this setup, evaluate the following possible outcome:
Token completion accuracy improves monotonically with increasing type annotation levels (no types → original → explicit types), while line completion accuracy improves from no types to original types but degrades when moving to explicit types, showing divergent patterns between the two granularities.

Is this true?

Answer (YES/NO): NO